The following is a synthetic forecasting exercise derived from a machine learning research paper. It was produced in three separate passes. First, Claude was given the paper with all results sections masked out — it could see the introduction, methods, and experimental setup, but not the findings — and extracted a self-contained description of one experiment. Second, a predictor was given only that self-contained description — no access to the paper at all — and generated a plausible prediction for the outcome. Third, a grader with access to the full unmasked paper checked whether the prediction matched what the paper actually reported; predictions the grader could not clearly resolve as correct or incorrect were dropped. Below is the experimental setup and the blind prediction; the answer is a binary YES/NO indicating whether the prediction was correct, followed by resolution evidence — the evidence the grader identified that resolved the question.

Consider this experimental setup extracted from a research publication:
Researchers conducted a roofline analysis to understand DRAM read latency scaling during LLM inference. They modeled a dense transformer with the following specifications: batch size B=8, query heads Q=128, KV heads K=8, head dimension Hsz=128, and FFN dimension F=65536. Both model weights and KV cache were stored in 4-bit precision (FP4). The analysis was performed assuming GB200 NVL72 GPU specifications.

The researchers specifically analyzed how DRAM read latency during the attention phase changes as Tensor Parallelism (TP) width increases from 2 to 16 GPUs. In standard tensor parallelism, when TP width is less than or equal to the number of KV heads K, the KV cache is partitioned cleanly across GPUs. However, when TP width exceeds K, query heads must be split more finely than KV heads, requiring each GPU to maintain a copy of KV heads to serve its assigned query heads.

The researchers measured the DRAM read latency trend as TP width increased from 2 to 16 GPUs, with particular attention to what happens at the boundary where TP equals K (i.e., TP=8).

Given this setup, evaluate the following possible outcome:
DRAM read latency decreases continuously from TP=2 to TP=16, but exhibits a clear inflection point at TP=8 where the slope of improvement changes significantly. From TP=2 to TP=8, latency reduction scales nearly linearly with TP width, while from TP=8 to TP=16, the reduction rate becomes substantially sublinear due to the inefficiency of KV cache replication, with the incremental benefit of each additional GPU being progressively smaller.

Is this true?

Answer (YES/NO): NO